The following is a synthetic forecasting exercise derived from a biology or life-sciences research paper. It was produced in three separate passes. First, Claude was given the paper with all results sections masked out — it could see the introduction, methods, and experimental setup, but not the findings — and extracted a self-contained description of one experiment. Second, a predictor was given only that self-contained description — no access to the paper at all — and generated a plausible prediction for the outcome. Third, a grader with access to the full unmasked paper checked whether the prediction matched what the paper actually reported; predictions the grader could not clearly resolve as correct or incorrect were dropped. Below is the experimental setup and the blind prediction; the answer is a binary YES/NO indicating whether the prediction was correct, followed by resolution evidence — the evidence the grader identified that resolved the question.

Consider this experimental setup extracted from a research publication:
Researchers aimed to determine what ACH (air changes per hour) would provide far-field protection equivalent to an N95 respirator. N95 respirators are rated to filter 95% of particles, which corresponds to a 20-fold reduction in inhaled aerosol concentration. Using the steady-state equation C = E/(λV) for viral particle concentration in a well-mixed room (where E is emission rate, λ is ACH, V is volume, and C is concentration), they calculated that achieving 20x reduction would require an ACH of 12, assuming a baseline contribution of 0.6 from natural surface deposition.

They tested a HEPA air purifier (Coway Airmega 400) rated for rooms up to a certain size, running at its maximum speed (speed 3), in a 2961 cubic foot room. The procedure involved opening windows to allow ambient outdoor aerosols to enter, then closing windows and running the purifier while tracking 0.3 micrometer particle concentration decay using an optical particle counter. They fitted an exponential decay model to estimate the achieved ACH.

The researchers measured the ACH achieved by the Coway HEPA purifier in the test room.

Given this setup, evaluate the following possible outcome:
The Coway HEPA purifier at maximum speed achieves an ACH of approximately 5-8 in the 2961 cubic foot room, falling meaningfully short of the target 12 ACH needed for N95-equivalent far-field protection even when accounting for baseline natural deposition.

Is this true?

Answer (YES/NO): YES